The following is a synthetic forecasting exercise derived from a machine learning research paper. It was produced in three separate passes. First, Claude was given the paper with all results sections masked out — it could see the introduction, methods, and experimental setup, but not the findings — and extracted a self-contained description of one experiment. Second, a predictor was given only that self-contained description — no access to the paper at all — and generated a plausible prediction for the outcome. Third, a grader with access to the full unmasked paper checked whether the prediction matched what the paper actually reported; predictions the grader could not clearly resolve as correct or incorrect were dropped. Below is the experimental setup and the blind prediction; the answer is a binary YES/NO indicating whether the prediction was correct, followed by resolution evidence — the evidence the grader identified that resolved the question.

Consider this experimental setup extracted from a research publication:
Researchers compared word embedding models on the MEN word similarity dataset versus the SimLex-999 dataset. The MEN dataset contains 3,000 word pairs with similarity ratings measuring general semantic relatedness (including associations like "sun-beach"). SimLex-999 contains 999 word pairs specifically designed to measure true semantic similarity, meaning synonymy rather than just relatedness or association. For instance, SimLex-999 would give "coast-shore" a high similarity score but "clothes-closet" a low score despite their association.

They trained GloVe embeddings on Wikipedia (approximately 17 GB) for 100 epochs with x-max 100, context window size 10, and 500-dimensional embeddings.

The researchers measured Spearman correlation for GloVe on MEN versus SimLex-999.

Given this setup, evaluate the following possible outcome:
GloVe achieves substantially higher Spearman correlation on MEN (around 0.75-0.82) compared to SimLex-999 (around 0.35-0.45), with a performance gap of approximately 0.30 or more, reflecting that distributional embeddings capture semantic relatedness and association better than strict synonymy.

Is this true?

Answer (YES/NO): NO